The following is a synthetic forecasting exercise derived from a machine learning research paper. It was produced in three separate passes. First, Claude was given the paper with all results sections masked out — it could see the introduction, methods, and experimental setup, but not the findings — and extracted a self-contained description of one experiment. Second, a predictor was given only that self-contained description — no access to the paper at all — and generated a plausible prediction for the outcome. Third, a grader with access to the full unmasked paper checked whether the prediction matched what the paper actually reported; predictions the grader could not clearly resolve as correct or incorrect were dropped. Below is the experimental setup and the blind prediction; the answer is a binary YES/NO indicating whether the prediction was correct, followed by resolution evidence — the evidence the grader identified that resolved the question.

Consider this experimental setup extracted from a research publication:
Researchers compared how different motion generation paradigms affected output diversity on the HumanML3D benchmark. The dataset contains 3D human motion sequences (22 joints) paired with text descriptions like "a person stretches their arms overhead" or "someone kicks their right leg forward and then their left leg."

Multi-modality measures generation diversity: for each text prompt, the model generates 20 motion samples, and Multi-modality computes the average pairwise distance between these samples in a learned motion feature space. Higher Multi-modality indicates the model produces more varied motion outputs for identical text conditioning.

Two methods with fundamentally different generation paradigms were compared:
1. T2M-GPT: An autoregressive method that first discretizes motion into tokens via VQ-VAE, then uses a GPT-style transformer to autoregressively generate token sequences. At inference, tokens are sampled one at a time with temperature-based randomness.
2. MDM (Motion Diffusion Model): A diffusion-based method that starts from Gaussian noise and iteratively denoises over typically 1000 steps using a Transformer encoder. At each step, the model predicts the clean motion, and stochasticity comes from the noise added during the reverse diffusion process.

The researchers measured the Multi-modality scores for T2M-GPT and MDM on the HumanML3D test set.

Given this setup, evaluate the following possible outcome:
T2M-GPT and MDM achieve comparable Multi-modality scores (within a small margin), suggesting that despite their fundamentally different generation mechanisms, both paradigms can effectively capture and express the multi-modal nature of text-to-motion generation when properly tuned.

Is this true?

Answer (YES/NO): NO